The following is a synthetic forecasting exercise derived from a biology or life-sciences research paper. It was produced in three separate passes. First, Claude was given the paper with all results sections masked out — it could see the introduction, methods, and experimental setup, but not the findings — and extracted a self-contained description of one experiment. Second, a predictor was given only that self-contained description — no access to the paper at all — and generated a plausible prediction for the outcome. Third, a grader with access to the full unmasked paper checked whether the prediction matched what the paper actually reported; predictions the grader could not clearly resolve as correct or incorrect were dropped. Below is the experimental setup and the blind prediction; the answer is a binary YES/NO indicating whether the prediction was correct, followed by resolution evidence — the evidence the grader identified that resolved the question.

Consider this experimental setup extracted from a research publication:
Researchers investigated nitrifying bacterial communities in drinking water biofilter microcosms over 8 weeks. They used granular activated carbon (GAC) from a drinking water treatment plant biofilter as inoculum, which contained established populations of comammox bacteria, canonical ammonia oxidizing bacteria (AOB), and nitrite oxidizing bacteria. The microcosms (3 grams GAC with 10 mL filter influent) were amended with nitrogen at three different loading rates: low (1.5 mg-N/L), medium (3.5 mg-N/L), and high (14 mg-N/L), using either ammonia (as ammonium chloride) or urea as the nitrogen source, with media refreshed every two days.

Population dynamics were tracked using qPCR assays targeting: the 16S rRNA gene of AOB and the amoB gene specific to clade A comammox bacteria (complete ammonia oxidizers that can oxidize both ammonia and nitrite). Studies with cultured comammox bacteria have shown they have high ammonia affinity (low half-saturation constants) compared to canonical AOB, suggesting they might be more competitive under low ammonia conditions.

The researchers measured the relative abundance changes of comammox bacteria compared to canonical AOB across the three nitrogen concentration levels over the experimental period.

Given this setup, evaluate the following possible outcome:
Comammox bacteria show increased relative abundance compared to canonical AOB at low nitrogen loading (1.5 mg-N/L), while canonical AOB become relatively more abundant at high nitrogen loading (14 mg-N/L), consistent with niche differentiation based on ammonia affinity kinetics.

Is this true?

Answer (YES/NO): NO